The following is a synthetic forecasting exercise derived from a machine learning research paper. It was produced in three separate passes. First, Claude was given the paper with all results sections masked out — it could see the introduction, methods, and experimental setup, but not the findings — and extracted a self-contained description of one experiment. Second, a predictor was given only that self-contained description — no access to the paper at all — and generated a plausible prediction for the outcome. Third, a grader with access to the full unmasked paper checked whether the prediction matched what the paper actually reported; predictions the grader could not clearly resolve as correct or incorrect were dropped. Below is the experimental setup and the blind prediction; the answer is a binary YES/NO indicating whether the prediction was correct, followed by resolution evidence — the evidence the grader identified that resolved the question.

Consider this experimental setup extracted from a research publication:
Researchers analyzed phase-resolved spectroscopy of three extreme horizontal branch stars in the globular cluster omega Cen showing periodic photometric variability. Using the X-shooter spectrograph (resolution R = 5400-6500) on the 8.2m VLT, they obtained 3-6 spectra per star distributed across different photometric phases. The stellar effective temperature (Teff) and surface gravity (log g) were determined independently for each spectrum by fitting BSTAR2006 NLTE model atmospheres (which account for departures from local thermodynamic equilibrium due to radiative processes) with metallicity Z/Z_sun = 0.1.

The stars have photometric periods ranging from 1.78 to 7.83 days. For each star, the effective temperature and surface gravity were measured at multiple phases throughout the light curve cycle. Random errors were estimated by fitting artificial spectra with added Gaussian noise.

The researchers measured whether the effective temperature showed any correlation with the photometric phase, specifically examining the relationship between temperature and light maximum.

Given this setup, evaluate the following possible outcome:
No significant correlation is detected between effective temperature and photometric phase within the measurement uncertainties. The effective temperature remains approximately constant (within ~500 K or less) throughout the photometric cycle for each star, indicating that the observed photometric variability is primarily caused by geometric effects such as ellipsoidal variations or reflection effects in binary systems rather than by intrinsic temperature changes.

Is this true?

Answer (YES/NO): NO